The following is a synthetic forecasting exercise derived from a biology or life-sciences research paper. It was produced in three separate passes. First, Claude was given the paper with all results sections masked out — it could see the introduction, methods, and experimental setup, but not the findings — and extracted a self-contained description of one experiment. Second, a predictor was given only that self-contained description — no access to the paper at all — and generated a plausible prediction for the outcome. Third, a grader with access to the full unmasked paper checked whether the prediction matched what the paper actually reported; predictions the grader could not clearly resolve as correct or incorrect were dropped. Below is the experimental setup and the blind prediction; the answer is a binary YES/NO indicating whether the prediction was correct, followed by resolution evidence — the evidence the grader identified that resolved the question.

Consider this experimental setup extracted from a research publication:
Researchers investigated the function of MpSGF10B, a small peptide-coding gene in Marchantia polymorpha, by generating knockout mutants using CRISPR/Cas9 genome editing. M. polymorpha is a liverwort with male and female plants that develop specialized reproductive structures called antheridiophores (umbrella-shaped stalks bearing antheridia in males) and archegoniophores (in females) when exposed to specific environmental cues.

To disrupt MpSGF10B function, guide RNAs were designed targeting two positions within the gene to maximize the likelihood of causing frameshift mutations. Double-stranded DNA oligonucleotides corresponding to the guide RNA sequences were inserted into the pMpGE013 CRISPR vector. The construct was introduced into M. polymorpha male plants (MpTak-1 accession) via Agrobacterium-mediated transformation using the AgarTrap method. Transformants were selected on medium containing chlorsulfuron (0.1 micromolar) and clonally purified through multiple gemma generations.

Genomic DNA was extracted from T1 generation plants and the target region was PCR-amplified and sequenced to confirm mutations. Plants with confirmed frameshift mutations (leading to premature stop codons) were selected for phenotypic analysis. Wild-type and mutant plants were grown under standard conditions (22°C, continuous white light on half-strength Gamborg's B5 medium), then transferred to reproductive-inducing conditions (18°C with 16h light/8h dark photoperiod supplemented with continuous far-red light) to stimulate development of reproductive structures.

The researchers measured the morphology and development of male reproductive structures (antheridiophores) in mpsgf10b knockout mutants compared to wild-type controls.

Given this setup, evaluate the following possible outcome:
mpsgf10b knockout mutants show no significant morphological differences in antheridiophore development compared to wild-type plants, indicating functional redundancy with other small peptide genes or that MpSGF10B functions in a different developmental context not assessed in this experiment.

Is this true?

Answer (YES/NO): NO